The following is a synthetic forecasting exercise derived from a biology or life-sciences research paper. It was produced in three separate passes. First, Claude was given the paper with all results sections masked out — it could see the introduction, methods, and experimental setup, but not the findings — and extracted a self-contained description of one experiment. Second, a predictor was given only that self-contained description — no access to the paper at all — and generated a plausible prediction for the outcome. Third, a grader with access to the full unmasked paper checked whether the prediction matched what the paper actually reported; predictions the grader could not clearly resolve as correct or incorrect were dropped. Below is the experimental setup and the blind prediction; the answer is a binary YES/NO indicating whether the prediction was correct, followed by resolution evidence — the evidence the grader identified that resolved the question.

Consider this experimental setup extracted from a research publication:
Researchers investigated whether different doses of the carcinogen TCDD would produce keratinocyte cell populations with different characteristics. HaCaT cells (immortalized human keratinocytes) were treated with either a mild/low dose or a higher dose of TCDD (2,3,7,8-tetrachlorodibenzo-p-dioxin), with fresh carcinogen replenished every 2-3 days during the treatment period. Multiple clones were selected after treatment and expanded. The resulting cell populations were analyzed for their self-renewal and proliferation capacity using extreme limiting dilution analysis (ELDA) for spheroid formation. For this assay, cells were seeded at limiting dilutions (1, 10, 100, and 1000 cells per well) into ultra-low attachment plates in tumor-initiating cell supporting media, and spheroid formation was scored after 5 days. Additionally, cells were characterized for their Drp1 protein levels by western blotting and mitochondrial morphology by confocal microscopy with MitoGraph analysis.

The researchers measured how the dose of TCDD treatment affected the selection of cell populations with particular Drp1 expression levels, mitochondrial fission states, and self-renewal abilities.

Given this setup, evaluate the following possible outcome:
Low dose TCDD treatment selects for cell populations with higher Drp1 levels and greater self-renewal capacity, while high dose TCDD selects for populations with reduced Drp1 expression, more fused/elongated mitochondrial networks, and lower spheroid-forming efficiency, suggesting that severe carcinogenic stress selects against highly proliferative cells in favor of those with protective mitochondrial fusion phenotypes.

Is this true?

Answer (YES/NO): NO